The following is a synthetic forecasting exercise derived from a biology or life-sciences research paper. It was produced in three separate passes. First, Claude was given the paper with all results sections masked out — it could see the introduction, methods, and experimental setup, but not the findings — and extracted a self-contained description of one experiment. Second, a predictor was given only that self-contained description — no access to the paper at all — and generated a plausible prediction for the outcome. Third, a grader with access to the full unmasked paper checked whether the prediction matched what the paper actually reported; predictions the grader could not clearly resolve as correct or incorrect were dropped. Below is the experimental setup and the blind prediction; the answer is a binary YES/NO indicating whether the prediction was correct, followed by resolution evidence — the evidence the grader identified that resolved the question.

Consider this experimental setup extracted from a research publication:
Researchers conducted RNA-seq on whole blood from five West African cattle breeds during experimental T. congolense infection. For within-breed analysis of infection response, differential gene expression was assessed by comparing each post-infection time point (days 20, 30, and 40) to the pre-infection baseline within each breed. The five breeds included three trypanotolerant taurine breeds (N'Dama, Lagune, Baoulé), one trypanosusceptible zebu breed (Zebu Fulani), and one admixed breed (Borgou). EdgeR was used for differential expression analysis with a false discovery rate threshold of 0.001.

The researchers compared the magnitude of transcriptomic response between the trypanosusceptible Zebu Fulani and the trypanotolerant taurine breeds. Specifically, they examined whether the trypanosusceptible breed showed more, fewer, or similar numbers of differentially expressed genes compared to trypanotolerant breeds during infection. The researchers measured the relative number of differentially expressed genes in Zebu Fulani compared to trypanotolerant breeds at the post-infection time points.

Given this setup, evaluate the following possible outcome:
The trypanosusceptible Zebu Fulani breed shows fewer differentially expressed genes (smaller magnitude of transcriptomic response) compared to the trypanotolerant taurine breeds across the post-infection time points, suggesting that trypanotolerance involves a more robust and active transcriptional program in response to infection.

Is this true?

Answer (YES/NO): NO